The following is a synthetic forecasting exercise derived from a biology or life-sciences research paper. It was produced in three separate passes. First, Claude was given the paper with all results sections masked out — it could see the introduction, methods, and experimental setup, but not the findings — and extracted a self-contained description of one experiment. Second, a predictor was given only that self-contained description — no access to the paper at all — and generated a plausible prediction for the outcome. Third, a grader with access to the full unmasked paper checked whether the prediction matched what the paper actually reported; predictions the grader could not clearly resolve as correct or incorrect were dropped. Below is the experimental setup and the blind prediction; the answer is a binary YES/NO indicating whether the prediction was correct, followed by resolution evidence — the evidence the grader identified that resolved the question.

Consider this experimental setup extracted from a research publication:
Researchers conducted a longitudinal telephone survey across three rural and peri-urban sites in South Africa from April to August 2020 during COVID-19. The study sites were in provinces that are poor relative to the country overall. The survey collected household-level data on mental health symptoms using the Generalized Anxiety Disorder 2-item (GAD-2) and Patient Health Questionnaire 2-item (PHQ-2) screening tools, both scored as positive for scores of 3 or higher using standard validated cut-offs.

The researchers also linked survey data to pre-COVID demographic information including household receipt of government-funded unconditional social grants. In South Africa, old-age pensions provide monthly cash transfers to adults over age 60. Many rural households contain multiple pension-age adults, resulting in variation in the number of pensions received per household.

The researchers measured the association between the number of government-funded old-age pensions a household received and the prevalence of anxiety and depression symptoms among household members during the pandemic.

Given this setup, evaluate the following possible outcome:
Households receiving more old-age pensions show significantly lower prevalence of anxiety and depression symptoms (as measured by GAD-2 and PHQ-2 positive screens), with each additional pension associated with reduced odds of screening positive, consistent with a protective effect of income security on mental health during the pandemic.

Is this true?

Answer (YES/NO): NO